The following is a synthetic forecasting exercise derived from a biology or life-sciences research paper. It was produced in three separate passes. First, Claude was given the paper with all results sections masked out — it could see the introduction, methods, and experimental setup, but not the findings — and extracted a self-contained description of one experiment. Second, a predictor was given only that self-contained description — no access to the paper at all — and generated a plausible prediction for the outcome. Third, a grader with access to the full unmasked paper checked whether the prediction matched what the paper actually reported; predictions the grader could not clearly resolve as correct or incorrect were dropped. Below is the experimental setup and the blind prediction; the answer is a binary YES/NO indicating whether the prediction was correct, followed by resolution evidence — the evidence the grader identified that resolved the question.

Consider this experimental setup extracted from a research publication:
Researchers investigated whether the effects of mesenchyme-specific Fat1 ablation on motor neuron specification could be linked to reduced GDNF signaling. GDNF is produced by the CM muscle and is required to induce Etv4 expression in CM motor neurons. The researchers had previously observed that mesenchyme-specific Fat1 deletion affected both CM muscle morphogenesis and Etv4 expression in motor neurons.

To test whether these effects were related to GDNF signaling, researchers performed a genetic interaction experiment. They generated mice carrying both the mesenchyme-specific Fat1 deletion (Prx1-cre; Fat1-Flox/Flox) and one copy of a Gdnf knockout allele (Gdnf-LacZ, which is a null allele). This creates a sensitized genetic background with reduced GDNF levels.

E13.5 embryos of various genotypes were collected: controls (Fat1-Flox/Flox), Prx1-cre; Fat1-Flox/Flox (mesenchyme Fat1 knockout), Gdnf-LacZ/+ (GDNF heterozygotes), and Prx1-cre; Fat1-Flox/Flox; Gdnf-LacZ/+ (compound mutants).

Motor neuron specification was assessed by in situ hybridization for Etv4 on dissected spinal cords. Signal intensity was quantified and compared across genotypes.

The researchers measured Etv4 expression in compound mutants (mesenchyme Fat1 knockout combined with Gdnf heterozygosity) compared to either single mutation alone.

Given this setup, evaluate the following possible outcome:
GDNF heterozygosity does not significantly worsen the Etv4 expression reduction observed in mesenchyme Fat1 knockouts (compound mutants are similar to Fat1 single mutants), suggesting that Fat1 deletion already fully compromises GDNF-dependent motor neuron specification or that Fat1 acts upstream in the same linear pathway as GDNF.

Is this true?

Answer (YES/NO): NO